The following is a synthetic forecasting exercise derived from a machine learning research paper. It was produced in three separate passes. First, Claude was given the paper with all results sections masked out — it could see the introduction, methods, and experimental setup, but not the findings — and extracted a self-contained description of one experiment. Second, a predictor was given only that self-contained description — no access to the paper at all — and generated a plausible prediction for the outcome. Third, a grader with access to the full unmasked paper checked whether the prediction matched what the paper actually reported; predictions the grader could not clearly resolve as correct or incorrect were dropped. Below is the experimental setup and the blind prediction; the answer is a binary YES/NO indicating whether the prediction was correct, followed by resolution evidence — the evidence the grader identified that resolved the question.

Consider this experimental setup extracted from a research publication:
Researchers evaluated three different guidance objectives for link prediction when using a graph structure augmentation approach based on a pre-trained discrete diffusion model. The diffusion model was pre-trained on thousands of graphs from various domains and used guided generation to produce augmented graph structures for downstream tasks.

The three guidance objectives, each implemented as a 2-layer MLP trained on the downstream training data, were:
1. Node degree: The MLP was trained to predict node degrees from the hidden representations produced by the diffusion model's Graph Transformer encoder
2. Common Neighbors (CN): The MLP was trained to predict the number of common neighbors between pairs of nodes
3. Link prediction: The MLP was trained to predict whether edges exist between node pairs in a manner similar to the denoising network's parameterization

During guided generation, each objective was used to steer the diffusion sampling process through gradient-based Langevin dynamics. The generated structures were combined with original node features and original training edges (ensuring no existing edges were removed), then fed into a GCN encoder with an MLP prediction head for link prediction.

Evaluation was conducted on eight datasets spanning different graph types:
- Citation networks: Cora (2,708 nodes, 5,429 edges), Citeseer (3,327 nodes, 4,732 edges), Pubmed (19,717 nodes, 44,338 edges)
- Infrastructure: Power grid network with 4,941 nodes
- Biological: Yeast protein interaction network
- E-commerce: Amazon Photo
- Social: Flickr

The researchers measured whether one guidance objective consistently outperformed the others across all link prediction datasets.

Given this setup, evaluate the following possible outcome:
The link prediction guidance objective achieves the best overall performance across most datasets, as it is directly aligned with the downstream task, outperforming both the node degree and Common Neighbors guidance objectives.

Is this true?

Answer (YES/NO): NO